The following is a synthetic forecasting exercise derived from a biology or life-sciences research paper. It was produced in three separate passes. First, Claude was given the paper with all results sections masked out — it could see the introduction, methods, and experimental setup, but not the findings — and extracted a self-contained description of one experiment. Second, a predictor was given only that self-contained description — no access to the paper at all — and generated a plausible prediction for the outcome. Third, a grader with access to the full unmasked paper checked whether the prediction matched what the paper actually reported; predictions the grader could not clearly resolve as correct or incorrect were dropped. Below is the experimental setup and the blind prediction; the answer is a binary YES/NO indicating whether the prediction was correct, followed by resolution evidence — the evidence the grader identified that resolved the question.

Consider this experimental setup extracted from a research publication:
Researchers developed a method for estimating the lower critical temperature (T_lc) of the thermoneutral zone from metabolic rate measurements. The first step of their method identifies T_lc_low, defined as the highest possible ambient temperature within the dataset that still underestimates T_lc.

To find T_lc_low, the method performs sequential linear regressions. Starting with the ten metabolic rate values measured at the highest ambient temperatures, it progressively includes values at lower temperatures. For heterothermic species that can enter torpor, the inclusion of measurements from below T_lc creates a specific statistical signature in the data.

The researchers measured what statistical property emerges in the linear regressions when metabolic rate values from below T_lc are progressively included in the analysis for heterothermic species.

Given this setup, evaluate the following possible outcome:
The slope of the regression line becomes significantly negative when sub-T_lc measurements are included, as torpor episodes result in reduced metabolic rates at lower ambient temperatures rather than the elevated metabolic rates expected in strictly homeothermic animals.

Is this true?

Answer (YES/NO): NO